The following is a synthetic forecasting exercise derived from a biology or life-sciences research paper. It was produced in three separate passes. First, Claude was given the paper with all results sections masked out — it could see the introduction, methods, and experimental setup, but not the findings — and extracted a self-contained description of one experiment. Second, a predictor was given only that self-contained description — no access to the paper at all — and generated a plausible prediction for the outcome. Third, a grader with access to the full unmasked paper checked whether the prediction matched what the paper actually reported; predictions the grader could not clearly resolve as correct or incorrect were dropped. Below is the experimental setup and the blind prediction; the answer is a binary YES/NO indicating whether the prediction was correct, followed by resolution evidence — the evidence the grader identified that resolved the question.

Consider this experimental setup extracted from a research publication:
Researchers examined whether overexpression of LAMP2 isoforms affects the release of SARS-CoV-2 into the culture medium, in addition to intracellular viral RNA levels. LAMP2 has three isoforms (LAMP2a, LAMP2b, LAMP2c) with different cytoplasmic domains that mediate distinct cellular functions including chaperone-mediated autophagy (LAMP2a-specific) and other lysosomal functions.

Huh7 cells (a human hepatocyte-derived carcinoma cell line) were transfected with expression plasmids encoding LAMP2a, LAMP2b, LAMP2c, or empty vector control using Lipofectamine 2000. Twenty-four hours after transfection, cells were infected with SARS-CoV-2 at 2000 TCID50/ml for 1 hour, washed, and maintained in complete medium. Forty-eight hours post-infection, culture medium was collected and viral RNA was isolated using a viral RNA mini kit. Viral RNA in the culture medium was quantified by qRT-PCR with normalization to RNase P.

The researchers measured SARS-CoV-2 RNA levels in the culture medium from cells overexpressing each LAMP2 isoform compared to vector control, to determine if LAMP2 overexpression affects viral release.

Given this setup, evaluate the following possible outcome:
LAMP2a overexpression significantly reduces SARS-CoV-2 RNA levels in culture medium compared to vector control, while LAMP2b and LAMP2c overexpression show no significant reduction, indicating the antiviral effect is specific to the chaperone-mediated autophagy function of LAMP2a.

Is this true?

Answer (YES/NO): NO